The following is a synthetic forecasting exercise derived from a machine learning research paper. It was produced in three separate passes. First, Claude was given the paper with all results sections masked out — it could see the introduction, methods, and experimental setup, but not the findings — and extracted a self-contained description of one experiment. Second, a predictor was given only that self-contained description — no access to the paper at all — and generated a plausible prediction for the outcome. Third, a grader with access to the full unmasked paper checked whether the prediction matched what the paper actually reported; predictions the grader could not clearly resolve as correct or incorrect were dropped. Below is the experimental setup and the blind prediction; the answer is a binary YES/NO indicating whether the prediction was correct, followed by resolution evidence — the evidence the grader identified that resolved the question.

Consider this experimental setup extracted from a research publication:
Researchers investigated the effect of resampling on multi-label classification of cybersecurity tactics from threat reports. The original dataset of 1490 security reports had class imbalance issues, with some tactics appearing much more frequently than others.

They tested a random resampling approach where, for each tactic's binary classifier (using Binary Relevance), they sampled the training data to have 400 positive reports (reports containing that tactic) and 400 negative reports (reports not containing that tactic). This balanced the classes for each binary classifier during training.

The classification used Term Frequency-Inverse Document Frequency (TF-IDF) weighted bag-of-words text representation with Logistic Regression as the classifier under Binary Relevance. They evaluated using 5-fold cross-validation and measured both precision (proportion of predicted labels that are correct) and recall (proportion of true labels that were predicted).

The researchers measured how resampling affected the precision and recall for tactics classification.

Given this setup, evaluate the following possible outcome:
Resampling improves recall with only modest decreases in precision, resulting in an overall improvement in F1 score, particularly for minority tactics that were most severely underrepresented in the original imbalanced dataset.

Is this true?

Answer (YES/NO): NO